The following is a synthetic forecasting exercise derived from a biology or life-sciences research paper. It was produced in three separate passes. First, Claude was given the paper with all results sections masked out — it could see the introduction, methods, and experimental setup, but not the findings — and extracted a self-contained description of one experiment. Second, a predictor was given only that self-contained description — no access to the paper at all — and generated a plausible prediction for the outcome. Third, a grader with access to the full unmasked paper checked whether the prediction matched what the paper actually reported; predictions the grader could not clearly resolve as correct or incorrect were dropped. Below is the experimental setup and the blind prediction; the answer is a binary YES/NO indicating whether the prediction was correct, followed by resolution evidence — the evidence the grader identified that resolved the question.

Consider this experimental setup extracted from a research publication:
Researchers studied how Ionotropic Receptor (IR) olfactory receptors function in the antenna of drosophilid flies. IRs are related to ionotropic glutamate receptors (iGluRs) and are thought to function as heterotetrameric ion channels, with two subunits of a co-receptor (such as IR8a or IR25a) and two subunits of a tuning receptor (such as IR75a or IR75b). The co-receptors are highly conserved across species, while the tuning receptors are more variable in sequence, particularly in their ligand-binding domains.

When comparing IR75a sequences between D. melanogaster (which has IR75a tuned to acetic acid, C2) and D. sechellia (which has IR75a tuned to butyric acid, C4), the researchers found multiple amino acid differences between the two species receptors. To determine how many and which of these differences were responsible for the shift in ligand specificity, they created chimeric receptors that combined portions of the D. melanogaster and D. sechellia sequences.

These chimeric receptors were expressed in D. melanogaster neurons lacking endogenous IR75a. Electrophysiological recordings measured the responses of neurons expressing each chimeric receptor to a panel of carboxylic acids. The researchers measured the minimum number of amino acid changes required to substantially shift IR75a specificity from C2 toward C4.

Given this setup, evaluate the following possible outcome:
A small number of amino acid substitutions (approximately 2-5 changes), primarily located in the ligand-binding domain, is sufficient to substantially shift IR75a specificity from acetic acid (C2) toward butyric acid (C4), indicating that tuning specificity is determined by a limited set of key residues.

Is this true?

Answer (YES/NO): YES